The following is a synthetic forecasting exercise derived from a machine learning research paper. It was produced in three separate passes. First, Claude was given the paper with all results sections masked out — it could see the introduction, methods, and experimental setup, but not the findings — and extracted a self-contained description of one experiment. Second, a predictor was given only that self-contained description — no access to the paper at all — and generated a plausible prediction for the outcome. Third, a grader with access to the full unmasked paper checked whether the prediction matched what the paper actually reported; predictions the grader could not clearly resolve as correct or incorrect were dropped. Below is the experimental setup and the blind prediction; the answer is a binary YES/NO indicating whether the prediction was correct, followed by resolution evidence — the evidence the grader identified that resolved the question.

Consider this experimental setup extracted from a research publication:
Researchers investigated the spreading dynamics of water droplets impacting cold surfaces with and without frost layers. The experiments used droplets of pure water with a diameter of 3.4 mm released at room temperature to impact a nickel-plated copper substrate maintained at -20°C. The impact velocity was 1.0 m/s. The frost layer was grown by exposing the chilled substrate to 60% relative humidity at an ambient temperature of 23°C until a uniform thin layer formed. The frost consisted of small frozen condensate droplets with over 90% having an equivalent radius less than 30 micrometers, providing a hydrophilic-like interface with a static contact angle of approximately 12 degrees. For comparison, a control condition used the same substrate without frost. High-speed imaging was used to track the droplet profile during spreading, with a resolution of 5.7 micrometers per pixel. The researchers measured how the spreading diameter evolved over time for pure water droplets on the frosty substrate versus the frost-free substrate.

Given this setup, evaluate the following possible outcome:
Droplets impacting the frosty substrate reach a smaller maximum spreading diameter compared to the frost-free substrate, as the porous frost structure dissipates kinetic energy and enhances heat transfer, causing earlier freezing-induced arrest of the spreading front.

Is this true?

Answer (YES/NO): NO